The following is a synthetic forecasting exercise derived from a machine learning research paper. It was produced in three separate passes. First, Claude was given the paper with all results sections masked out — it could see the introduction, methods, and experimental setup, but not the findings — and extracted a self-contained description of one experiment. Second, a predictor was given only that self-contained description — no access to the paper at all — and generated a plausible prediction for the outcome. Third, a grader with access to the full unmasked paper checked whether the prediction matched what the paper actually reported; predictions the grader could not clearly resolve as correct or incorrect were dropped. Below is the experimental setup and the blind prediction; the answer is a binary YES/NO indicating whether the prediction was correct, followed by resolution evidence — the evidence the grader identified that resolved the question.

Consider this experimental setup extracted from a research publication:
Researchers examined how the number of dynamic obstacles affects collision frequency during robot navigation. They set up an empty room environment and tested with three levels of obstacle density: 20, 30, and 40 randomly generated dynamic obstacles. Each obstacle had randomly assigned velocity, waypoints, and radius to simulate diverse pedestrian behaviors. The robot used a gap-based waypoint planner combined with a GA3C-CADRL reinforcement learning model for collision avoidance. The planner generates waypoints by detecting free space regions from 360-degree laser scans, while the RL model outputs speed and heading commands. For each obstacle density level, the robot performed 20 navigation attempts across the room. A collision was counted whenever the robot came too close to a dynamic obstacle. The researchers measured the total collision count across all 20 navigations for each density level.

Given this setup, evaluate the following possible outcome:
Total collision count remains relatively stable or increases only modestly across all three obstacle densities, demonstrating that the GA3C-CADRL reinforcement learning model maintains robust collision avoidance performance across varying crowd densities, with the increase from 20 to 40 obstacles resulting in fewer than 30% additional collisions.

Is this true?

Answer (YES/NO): NO